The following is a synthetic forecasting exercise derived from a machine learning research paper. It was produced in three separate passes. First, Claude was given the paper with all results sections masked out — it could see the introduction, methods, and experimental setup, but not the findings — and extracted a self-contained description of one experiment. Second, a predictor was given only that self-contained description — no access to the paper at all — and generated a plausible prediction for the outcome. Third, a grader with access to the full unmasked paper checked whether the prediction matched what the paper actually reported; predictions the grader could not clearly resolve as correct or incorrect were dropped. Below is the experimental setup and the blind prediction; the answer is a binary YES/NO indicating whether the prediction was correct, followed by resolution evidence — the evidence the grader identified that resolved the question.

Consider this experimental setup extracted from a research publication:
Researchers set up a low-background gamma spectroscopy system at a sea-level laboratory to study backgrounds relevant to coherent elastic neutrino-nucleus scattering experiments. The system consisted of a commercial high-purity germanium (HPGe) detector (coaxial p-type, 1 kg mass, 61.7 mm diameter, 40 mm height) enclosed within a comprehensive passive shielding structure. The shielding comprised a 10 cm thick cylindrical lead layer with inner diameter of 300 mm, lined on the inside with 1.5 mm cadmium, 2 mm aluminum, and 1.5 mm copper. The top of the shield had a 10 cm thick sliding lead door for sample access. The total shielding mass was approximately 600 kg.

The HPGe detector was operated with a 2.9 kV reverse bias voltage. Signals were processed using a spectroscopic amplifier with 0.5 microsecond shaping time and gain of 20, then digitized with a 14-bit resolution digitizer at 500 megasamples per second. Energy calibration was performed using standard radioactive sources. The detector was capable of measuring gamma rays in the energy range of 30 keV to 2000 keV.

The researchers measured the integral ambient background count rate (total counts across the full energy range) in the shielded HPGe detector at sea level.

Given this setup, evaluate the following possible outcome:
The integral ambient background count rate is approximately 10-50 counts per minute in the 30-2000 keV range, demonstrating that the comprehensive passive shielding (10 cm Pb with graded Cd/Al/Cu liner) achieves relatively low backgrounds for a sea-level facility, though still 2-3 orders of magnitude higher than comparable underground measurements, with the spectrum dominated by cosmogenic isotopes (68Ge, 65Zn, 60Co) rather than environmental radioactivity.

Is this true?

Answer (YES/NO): NO